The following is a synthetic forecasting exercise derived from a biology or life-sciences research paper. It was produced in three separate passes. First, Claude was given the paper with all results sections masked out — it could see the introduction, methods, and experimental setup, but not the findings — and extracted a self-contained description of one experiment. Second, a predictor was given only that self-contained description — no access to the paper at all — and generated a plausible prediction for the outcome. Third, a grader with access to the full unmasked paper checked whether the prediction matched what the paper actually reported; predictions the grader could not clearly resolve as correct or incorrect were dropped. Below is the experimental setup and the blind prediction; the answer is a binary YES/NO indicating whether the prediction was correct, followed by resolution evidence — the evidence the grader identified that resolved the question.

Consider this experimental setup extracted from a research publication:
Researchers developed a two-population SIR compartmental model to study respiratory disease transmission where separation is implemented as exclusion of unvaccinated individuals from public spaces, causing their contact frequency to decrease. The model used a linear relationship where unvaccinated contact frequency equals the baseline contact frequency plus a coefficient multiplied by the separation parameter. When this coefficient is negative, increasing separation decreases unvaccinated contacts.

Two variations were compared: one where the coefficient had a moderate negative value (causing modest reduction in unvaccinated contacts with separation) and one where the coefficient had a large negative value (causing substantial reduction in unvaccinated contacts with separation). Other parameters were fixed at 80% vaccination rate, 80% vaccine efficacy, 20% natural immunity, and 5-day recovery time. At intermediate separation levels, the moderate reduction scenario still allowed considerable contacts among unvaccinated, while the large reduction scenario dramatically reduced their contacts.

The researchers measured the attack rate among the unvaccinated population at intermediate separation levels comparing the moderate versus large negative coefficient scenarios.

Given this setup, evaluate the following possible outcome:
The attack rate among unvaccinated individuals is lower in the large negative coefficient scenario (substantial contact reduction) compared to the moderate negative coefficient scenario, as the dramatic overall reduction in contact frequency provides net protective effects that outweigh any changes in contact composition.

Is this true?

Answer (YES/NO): YES